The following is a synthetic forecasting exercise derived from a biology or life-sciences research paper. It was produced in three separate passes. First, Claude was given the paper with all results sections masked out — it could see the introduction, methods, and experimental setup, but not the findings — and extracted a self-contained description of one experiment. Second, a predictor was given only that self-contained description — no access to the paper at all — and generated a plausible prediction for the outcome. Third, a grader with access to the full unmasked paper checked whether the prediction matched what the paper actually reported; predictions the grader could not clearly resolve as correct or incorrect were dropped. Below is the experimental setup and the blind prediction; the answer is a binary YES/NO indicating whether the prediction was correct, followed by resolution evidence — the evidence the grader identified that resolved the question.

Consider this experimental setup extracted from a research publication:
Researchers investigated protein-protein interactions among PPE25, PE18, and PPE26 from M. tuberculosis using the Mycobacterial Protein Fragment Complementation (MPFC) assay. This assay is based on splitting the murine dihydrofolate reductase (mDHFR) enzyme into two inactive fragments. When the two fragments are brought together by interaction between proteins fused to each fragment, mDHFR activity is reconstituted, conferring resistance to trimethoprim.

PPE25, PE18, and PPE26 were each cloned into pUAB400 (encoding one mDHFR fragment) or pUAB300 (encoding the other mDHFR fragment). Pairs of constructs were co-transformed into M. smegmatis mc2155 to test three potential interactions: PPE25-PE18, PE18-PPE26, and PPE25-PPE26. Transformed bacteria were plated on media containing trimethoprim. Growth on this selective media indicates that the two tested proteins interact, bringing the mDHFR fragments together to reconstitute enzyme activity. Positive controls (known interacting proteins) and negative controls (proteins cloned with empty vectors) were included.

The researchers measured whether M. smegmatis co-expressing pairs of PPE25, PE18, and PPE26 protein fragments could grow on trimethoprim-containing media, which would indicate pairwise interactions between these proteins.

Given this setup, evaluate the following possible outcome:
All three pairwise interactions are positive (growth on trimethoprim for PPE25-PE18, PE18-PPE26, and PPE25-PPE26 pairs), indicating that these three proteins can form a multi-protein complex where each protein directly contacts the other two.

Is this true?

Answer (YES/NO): NO